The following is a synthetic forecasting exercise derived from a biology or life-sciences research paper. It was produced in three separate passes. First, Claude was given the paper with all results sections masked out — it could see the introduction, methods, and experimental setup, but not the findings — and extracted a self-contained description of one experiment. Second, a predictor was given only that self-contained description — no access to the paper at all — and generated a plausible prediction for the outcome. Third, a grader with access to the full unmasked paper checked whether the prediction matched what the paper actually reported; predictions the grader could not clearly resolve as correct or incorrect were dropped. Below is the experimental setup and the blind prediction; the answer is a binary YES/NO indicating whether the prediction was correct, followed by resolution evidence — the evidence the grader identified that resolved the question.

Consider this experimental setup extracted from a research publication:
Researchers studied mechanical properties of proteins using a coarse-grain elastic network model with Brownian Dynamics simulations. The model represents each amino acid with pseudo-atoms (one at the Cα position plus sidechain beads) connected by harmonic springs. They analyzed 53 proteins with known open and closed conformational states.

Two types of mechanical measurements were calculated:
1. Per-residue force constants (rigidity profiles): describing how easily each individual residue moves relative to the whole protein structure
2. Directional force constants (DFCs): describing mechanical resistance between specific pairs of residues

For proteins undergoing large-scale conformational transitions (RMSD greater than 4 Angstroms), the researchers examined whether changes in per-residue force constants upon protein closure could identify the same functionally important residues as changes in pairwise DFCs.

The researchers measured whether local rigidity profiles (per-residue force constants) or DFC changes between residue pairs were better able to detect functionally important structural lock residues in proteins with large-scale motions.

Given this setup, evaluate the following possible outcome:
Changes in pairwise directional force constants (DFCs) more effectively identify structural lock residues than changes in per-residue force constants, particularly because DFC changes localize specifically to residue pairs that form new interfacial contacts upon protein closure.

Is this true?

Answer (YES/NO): NO